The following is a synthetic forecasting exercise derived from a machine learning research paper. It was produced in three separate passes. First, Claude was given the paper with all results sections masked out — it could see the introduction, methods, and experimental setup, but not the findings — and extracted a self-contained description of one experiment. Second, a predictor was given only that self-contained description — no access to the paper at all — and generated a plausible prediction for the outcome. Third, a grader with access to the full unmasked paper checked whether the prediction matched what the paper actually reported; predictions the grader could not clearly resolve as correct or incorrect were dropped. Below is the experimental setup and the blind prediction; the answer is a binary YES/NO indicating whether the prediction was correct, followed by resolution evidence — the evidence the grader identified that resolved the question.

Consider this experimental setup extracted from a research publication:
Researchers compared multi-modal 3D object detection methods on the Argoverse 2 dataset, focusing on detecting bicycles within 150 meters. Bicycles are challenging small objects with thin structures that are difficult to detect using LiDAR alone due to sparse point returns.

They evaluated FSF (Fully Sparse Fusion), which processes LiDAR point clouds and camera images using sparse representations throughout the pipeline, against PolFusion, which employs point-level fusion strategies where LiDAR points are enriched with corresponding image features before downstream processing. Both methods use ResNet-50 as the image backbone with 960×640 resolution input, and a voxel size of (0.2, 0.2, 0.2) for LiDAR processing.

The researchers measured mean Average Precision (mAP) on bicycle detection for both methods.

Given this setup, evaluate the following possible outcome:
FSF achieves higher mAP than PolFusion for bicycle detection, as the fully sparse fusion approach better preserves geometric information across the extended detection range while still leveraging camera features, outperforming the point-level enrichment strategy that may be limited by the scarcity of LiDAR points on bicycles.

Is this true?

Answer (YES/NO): NO